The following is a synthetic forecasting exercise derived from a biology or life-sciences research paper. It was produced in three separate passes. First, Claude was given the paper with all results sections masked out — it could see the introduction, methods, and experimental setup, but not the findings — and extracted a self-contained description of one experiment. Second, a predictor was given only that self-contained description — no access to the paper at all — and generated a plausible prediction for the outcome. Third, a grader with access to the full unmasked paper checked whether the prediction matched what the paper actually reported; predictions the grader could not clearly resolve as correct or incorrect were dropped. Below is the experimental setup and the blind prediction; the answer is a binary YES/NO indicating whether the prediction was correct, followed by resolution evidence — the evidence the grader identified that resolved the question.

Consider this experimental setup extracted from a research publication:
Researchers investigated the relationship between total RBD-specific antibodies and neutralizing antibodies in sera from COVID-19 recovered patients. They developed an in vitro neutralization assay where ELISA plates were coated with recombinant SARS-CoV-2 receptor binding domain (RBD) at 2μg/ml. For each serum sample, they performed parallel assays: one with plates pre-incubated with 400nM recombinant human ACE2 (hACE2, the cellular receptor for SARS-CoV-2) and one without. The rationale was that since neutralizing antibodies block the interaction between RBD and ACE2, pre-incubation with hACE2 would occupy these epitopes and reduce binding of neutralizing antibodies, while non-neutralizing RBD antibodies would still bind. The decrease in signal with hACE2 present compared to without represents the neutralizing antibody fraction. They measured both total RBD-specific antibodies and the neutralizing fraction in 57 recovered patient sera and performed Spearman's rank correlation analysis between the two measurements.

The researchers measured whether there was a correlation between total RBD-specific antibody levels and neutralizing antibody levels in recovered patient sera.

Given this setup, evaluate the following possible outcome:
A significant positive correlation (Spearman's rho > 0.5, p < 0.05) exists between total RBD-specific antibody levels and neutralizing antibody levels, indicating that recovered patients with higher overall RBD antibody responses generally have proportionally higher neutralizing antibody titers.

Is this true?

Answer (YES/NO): YES